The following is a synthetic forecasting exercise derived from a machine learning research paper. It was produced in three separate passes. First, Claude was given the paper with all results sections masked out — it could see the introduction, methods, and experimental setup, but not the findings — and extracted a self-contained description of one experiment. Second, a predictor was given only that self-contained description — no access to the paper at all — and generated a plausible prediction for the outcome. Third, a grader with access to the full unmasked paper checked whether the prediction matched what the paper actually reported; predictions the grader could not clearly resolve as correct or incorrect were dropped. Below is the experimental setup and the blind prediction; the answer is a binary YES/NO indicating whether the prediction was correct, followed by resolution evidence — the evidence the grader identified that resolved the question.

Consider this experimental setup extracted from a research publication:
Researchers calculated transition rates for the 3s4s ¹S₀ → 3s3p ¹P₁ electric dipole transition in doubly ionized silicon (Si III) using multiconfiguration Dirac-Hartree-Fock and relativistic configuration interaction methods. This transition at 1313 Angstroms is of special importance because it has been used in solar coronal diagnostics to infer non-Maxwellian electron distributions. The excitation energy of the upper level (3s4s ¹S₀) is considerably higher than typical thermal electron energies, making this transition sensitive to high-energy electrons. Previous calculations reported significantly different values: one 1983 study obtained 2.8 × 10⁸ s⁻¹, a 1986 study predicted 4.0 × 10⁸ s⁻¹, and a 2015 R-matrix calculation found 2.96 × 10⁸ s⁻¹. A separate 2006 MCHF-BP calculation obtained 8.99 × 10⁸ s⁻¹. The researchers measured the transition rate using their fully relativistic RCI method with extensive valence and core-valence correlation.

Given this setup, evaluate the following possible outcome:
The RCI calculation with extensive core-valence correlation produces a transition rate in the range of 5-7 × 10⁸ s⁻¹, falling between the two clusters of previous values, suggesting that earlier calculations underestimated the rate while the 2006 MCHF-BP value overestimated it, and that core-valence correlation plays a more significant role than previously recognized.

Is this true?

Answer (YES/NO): NO